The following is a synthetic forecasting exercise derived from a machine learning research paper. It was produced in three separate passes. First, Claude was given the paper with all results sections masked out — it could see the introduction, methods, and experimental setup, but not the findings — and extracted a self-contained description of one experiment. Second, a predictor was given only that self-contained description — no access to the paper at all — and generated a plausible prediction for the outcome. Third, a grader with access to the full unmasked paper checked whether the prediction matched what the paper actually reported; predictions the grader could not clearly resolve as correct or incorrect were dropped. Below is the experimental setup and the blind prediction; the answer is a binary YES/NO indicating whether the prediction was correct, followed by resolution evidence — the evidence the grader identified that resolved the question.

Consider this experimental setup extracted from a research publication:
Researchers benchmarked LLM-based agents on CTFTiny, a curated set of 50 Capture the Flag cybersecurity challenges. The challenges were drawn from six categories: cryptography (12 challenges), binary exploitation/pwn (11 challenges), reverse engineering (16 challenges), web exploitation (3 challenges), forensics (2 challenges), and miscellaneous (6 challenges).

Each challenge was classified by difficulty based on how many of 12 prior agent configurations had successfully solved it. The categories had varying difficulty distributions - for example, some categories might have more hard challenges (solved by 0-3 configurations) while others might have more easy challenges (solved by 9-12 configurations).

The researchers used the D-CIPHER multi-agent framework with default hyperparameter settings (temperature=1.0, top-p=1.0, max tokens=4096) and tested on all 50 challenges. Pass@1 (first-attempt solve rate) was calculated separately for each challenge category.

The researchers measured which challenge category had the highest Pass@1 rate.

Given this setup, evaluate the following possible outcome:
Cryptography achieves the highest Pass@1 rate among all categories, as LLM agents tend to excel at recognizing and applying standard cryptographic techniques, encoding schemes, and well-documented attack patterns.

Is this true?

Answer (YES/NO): NO